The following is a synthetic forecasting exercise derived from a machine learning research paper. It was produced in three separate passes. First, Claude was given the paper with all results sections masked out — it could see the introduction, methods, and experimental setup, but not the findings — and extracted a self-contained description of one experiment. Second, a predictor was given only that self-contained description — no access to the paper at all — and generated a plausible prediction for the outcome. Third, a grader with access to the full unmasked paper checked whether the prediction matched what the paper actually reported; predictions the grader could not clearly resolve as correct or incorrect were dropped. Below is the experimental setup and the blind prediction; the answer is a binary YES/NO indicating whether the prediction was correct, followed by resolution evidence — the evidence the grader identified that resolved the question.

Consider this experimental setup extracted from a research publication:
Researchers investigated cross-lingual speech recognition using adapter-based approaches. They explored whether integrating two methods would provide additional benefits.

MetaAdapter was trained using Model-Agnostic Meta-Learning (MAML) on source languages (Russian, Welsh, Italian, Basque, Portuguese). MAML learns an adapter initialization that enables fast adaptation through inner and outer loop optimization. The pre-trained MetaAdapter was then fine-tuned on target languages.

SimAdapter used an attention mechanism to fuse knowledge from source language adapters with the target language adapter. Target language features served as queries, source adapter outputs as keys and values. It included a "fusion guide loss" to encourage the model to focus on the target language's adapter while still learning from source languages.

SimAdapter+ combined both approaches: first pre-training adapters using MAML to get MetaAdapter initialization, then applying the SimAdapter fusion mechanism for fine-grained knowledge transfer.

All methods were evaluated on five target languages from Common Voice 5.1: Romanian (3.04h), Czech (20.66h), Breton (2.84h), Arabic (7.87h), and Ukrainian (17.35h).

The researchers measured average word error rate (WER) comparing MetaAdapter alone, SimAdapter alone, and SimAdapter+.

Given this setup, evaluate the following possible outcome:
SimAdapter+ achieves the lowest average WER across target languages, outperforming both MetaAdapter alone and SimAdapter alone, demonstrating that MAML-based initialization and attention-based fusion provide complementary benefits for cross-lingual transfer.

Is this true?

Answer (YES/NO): YES